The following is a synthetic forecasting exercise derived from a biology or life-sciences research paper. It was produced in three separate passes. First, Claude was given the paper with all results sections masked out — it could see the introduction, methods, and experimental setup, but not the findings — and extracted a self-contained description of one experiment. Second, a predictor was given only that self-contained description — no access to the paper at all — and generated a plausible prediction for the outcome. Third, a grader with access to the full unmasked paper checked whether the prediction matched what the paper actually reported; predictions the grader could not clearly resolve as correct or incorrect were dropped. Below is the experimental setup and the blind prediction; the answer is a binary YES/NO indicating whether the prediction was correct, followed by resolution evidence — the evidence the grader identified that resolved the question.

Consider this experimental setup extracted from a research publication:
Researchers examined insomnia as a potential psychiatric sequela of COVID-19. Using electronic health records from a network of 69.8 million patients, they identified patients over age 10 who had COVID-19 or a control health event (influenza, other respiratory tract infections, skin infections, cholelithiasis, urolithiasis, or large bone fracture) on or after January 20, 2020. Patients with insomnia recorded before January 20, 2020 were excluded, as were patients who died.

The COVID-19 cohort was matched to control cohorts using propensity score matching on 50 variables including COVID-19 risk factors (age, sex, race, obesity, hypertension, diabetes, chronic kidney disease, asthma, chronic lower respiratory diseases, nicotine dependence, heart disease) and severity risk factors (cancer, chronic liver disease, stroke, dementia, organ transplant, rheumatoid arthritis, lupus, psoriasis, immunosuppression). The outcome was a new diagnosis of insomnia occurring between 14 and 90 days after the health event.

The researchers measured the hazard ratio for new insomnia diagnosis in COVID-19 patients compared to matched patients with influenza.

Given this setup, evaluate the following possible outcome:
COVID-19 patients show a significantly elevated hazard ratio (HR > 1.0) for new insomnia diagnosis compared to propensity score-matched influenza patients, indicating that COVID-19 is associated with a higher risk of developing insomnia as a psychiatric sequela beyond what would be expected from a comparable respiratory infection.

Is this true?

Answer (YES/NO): YES